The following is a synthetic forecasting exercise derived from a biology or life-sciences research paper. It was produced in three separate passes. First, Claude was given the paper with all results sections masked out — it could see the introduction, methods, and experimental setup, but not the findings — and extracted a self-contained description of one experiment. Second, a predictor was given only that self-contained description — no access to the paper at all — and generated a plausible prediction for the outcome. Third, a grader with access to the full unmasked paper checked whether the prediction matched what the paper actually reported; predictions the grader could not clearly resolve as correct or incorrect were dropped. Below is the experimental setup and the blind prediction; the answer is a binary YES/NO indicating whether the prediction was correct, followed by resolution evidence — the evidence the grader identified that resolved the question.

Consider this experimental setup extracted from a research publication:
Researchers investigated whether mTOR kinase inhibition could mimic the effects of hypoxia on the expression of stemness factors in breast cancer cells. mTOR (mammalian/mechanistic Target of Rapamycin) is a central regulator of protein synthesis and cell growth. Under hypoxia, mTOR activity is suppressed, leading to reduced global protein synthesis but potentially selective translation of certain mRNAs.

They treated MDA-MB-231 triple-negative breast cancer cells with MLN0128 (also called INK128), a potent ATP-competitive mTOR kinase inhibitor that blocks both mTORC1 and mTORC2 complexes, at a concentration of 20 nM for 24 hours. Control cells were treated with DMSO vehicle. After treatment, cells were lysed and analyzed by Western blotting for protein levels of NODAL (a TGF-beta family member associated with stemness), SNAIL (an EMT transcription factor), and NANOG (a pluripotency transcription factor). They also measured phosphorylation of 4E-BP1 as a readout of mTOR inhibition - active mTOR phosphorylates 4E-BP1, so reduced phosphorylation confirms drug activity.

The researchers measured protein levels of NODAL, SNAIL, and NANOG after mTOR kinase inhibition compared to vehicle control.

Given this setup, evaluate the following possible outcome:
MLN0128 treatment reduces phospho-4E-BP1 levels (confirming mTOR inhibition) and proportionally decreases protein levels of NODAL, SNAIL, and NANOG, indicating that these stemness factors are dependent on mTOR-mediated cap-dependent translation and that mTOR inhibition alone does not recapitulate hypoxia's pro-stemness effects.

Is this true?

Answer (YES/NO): NO